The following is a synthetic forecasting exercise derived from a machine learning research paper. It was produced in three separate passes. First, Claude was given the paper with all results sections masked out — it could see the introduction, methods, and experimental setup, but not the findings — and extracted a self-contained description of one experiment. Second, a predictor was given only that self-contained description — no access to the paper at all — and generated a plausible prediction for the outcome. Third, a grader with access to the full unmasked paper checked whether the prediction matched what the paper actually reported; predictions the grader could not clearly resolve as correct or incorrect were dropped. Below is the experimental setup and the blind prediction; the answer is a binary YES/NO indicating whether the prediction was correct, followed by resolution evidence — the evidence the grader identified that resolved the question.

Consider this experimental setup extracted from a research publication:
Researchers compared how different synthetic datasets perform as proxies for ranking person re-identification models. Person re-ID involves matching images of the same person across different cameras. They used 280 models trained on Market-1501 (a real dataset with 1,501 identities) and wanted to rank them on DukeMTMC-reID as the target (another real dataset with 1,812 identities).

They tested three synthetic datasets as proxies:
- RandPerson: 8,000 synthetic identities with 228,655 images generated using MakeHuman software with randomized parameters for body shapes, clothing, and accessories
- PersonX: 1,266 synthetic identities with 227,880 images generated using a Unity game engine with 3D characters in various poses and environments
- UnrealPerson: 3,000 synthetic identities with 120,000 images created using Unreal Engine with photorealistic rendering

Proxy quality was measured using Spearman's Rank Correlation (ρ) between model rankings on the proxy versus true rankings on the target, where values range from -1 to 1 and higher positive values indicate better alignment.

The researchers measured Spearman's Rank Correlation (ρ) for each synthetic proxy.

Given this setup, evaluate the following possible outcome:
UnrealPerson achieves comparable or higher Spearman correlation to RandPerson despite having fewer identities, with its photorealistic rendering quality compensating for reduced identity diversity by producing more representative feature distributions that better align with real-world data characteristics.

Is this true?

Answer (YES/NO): YES